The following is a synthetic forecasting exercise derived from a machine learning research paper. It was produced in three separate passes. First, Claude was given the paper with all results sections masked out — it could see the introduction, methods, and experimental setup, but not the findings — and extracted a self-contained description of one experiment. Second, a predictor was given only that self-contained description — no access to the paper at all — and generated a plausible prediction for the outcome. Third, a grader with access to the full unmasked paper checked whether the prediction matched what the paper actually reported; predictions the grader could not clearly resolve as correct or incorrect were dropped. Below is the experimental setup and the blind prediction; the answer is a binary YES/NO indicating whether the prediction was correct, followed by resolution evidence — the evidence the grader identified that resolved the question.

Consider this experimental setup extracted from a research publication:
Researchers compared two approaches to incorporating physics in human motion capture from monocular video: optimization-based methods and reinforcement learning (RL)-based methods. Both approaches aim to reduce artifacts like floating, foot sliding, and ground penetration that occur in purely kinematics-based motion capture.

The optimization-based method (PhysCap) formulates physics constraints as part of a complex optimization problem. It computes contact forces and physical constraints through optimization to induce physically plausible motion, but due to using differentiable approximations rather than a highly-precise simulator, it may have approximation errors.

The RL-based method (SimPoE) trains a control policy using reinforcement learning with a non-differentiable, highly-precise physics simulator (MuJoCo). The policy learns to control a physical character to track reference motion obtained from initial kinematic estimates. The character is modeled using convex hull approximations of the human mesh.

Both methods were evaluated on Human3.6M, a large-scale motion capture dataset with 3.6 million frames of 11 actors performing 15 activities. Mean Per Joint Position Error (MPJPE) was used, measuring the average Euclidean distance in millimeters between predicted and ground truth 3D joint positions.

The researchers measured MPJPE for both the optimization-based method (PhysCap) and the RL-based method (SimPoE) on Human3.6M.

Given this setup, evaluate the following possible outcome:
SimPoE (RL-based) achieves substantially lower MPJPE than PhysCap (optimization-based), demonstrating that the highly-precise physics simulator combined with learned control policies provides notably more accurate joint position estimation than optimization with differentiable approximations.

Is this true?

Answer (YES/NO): YES